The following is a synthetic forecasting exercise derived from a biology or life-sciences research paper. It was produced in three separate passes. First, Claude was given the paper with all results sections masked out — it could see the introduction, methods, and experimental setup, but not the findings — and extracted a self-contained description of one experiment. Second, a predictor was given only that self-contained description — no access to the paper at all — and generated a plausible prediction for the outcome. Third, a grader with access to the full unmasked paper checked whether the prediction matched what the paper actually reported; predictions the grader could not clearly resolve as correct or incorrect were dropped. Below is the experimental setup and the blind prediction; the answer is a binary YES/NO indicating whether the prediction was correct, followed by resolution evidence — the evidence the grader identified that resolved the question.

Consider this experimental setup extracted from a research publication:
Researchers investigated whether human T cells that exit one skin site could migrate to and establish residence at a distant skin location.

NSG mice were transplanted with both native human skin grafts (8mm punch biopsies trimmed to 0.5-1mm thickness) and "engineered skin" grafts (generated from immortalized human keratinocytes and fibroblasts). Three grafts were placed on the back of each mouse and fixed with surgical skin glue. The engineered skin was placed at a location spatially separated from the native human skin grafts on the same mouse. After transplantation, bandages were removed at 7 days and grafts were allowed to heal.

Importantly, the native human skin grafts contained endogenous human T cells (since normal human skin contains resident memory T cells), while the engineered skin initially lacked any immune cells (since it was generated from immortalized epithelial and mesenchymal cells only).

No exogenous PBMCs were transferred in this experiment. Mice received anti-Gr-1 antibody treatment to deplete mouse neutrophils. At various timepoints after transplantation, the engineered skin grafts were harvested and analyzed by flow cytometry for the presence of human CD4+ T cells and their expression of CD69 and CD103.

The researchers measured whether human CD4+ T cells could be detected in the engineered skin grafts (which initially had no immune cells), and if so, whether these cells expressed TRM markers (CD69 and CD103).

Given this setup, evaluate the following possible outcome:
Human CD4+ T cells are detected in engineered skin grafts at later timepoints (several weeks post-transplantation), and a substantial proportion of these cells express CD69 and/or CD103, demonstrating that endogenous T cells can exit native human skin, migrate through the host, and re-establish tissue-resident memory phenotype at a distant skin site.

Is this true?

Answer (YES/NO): YES